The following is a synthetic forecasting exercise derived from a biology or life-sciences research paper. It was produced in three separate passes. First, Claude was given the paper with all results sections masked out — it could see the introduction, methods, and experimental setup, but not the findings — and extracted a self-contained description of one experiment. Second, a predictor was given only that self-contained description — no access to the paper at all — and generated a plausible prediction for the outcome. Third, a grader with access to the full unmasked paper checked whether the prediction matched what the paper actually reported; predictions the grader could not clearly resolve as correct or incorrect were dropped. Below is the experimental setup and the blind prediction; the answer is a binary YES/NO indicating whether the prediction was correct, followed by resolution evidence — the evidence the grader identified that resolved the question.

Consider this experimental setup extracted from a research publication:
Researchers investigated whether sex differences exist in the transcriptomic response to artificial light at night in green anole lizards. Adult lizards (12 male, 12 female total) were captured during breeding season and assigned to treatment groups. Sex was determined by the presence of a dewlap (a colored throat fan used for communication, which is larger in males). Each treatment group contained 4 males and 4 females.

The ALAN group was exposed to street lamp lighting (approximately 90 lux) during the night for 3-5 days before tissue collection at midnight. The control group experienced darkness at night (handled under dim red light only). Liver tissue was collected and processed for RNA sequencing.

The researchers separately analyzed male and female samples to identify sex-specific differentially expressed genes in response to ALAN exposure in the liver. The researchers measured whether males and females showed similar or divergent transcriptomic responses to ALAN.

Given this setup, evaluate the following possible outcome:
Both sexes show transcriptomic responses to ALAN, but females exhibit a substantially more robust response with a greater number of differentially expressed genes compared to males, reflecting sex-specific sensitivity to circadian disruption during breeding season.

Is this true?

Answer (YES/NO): NO